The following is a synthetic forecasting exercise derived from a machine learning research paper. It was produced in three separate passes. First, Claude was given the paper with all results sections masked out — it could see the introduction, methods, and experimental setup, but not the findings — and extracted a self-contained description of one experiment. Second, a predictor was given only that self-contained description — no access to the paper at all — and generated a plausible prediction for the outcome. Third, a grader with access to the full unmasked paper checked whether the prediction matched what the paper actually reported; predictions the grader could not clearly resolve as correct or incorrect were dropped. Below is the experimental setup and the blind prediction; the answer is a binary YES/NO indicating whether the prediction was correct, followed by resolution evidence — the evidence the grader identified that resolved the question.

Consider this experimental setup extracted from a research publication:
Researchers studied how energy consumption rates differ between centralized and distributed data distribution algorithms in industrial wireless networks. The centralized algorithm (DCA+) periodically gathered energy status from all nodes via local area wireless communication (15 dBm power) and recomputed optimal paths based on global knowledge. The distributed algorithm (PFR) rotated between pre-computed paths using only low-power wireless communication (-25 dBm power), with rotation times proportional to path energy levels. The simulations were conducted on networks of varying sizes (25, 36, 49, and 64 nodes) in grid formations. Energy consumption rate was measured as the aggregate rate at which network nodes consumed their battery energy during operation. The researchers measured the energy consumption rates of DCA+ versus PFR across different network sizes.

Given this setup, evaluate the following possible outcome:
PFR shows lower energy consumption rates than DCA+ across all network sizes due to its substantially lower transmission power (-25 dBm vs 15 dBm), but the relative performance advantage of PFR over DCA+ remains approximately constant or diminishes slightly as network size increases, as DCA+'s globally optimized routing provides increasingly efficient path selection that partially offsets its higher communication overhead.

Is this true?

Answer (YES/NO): NO